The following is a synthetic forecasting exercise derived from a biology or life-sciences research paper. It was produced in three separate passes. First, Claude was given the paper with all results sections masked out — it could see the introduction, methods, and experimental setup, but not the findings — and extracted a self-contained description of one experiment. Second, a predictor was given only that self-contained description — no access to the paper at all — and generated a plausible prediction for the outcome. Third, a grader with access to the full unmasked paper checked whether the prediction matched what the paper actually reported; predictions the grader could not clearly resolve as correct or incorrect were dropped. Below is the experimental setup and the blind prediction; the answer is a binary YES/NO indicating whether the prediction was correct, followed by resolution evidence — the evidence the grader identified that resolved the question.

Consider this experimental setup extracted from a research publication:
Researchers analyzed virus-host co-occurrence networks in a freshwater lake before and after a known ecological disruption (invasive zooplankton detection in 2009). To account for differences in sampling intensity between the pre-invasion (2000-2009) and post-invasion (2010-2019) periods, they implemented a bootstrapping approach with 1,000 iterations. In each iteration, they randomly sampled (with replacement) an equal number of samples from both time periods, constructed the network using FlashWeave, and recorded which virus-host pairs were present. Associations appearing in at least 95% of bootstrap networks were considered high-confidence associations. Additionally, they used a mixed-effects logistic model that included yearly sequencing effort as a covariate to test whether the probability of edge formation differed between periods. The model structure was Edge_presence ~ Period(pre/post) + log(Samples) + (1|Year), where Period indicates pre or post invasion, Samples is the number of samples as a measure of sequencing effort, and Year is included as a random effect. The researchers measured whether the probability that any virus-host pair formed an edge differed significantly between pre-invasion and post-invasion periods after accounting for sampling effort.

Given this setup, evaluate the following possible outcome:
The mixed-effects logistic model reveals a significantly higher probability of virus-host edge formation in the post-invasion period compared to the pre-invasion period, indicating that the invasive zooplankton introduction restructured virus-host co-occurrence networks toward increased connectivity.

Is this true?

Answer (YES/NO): YES